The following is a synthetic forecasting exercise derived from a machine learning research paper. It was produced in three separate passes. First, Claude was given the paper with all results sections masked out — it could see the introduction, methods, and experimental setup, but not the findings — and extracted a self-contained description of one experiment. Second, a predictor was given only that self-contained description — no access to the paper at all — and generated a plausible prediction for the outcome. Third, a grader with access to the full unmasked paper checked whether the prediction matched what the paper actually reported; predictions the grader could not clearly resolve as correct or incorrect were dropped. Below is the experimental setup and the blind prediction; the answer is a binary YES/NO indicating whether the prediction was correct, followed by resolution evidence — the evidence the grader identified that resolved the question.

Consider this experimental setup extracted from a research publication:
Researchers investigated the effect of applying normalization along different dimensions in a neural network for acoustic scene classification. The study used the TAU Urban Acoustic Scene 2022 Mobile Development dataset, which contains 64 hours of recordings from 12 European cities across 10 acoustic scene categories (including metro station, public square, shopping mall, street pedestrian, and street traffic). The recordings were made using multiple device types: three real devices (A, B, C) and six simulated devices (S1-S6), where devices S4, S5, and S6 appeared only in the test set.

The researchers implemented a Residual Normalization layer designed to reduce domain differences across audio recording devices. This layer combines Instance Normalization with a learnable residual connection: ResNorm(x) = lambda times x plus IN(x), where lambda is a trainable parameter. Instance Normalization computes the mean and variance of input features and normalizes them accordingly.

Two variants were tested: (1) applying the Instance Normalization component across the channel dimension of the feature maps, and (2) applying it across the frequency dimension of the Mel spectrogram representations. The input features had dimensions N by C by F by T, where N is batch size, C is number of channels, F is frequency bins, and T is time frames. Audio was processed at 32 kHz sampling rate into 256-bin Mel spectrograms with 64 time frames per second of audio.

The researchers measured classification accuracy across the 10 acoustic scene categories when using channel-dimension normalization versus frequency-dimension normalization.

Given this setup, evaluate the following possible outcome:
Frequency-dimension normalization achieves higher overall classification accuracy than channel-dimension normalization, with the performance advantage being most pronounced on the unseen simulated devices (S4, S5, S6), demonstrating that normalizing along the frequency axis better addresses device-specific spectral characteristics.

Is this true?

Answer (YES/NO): NO